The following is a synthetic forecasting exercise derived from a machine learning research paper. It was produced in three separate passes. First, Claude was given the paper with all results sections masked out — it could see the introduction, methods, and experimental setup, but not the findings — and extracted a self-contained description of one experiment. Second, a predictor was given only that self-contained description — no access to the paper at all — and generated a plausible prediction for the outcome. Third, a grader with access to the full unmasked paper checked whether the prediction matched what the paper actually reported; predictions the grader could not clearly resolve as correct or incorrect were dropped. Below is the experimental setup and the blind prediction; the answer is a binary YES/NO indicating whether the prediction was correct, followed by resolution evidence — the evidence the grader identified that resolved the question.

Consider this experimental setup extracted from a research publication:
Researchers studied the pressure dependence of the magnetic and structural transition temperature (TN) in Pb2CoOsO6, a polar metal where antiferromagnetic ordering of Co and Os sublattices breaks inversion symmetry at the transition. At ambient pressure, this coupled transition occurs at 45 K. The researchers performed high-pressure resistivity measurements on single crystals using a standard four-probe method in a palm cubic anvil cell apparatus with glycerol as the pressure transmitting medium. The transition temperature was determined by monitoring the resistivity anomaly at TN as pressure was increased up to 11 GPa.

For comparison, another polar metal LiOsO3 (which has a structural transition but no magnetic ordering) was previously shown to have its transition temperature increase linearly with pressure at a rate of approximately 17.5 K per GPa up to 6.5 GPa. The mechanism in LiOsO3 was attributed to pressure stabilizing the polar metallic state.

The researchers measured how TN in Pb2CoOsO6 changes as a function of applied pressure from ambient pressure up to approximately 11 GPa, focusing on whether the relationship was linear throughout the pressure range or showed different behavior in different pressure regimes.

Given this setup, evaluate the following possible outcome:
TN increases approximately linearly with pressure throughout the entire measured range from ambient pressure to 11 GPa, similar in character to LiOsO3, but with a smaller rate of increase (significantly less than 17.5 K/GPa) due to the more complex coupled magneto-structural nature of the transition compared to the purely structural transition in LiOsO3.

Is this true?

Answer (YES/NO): NO